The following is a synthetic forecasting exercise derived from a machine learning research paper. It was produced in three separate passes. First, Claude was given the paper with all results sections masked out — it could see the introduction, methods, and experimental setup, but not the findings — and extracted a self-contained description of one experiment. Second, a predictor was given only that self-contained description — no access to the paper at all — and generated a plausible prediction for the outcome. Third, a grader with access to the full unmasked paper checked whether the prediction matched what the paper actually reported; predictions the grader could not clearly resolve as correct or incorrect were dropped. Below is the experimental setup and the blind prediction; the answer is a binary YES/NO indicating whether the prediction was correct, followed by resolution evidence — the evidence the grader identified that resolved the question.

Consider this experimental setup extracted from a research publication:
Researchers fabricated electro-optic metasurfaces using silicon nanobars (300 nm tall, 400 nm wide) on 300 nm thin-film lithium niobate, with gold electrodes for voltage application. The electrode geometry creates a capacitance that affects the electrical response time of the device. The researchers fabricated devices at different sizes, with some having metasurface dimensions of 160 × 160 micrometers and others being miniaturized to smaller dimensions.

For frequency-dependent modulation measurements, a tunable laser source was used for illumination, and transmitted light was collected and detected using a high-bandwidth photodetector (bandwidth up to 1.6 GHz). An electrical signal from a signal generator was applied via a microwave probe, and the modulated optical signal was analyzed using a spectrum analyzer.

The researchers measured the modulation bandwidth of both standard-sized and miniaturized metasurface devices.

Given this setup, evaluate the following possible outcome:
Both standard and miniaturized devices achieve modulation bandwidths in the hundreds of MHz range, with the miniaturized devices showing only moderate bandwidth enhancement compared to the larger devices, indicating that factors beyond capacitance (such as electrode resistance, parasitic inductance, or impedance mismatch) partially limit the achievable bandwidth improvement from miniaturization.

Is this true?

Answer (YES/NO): NO